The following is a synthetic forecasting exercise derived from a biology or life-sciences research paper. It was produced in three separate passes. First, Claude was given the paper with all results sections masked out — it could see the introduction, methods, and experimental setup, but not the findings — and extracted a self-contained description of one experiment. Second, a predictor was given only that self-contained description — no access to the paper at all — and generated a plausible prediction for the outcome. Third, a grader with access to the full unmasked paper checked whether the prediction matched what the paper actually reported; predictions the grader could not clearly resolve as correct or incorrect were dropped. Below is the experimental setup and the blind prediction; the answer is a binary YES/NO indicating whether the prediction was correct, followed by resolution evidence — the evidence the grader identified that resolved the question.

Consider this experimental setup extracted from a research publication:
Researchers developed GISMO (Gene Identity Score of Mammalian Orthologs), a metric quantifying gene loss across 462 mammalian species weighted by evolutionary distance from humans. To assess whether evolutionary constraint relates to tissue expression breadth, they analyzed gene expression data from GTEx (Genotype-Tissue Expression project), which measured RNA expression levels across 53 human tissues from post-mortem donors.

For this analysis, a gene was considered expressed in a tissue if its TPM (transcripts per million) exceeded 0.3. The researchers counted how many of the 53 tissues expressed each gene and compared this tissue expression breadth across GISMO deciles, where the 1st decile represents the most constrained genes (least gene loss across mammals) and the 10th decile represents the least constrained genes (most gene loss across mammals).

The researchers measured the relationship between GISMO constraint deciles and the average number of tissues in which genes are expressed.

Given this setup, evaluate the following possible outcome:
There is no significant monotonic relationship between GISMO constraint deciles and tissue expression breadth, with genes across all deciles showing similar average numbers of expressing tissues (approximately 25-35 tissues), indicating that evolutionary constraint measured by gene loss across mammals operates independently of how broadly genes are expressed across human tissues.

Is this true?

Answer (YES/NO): NO